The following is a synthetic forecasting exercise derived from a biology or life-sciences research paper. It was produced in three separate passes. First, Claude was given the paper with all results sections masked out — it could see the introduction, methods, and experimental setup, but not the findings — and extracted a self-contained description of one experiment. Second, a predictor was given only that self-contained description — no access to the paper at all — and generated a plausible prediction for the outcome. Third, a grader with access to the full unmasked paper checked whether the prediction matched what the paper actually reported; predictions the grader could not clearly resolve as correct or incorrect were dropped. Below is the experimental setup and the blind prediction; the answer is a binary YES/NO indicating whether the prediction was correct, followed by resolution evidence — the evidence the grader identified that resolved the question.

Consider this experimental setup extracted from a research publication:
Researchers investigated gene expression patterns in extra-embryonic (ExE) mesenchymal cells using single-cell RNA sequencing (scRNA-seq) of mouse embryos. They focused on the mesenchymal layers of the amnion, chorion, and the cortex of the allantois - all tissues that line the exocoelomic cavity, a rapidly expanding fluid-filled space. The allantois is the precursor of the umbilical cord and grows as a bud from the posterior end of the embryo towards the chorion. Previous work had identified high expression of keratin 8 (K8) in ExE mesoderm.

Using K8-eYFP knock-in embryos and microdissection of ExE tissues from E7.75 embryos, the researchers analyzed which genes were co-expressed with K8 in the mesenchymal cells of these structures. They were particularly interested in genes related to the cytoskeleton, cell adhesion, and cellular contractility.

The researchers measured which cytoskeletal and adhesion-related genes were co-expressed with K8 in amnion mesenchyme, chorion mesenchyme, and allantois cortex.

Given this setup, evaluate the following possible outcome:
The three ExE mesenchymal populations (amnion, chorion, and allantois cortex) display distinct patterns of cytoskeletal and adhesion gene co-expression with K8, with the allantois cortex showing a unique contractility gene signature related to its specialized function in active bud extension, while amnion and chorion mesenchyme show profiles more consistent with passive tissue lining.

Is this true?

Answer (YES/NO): NO